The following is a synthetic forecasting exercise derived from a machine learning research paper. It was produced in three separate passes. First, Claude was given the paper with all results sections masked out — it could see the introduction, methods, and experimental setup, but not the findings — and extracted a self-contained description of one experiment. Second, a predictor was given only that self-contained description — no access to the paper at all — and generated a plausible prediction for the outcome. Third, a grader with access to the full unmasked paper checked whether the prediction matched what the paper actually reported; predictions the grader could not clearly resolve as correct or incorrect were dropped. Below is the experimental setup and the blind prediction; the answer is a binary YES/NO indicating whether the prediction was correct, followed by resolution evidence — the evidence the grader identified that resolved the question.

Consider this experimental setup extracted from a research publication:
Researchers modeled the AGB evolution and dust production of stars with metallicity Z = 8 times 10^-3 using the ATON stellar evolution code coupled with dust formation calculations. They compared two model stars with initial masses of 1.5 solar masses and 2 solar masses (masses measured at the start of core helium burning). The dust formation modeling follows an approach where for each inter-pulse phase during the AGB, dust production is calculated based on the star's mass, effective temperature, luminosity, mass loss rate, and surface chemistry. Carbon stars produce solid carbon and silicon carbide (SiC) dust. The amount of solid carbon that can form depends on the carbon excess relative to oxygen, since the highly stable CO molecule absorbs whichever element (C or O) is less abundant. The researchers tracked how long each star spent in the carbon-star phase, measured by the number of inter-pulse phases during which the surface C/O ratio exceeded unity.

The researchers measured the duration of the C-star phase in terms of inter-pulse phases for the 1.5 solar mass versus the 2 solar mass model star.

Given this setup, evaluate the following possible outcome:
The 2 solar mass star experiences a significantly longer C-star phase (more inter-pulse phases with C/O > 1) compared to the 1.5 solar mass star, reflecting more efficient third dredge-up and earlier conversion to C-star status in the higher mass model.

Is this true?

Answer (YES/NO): YES